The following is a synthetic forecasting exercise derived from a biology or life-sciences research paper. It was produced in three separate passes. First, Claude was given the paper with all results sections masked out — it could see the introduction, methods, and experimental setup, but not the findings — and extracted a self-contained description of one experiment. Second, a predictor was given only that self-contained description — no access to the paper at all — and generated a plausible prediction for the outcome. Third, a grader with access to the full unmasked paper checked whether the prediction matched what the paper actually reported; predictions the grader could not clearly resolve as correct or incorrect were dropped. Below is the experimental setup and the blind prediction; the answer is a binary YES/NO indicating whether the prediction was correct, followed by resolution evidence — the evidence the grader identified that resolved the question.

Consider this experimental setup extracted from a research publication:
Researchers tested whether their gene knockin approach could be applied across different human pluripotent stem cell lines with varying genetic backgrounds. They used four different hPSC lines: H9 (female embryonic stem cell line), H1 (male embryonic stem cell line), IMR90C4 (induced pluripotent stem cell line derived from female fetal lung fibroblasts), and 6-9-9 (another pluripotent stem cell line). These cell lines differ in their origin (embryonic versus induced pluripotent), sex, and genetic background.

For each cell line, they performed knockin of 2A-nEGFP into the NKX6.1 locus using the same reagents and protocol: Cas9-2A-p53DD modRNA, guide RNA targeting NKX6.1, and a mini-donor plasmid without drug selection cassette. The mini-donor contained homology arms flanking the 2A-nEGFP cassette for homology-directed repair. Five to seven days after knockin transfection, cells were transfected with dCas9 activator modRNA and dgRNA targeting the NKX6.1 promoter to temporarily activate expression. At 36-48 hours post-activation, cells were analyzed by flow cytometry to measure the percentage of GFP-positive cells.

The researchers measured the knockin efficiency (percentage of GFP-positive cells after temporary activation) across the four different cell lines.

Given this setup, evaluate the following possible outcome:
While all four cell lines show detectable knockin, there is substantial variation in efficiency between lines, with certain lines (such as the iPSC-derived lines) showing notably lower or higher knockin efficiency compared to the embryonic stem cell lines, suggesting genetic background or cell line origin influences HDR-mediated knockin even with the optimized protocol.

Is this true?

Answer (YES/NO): YES